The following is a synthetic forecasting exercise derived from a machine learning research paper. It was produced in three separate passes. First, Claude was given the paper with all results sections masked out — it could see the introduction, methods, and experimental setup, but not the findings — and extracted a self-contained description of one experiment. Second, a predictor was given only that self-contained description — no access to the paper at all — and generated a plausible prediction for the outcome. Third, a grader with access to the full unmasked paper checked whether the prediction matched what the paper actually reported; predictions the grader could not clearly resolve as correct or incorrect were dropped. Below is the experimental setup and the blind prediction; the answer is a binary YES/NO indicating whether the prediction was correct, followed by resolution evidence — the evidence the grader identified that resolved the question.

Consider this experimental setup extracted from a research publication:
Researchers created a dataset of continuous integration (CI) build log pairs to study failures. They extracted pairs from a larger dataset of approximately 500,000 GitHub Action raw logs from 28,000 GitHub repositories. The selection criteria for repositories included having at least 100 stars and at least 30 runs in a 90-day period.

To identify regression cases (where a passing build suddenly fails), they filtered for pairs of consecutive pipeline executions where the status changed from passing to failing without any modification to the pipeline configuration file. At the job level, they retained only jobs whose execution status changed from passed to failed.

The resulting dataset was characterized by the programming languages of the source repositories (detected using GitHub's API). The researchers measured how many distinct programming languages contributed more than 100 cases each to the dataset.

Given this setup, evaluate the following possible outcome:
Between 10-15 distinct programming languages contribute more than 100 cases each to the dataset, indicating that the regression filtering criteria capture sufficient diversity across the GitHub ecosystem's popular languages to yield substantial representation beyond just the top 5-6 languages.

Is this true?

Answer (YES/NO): YES